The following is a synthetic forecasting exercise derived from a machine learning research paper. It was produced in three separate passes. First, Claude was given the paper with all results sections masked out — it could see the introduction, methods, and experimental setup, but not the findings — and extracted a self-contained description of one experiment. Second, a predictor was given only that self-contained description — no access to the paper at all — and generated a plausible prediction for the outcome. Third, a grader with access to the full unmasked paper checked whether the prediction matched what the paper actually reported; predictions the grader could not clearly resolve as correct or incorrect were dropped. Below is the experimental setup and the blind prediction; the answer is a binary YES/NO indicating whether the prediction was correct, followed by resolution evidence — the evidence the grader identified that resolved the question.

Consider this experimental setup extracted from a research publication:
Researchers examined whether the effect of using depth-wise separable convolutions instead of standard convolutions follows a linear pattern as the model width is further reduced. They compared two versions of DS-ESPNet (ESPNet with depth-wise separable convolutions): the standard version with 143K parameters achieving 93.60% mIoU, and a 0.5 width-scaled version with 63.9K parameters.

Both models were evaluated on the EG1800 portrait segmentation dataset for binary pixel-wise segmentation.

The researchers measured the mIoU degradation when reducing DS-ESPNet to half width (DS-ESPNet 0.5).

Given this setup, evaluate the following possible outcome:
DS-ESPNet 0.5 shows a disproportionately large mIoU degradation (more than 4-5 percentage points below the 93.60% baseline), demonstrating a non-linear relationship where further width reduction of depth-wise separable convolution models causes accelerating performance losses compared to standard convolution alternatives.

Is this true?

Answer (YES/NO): NO